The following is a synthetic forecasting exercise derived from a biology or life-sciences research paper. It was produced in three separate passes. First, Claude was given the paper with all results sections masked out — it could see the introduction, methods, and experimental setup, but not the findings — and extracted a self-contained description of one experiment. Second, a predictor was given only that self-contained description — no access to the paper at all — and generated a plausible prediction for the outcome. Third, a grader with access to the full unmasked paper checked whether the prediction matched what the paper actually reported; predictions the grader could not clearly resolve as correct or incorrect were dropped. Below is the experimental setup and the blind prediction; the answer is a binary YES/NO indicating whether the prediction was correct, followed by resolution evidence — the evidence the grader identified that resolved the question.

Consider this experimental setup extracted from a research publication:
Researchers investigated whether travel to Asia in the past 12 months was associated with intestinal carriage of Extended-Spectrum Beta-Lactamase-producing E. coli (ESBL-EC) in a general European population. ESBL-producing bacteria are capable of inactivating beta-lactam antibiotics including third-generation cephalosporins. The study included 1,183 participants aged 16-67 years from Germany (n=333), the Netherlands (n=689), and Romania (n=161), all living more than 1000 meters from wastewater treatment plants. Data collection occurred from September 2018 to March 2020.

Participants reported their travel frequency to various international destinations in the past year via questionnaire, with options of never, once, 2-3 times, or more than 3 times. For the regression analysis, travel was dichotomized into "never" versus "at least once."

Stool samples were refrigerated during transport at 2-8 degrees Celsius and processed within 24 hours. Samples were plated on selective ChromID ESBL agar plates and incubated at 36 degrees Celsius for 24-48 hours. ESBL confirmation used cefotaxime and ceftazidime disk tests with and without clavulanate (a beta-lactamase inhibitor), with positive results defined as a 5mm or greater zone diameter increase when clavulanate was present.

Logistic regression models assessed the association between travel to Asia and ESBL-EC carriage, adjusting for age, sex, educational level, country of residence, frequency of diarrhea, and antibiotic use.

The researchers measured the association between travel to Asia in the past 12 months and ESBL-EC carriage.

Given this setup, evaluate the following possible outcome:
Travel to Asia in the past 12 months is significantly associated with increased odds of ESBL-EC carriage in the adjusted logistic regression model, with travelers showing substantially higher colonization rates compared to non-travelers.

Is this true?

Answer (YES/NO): YES